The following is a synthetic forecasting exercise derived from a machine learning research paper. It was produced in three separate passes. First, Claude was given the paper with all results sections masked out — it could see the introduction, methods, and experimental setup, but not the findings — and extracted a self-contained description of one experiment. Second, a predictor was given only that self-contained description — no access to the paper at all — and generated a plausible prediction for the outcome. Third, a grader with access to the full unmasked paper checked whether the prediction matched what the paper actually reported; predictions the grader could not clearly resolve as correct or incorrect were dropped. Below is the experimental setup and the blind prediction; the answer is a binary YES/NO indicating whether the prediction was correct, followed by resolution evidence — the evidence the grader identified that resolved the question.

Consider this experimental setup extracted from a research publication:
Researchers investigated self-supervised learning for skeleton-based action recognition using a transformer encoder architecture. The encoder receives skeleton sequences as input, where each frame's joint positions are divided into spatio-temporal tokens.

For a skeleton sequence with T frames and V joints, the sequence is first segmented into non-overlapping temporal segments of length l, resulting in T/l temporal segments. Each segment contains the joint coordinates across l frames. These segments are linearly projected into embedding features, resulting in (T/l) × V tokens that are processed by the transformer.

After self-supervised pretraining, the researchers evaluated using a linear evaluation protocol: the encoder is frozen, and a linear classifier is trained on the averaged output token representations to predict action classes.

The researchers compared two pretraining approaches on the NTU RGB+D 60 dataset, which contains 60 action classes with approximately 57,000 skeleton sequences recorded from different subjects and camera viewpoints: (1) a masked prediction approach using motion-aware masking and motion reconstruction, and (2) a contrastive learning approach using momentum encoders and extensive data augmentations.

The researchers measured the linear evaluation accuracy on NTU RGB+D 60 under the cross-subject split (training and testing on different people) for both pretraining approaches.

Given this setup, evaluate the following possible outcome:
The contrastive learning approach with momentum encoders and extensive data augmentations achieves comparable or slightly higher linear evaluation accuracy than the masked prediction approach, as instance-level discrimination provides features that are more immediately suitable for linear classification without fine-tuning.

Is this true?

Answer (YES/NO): NO